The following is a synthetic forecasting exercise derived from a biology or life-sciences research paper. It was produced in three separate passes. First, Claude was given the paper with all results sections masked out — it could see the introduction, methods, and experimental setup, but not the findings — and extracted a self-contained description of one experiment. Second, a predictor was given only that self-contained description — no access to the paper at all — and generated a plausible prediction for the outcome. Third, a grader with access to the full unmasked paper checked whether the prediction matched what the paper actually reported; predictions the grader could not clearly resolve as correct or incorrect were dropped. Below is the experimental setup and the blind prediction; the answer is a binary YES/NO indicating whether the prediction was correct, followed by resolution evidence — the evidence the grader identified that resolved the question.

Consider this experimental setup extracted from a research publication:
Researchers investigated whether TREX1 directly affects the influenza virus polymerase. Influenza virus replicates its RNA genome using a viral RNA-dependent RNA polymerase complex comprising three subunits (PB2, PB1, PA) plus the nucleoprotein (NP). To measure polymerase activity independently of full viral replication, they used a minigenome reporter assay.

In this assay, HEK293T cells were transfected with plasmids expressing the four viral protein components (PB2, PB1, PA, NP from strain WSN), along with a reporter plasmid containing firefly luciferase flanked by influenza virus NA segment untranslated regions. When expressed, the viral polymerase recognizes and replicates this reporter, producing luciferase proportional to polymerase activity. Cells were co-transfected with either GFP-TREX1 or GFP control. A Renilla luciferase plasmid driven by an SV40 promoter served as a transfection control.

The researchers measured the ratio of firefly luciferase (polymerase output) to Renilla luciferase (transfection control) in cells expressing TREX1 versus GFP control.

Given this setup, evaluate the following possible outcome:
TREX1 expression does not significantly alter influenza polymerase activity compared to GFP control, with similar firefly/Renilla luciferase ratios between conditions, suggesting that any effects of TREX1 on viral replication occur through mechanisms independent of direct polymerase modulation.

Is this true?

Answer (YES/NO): YES